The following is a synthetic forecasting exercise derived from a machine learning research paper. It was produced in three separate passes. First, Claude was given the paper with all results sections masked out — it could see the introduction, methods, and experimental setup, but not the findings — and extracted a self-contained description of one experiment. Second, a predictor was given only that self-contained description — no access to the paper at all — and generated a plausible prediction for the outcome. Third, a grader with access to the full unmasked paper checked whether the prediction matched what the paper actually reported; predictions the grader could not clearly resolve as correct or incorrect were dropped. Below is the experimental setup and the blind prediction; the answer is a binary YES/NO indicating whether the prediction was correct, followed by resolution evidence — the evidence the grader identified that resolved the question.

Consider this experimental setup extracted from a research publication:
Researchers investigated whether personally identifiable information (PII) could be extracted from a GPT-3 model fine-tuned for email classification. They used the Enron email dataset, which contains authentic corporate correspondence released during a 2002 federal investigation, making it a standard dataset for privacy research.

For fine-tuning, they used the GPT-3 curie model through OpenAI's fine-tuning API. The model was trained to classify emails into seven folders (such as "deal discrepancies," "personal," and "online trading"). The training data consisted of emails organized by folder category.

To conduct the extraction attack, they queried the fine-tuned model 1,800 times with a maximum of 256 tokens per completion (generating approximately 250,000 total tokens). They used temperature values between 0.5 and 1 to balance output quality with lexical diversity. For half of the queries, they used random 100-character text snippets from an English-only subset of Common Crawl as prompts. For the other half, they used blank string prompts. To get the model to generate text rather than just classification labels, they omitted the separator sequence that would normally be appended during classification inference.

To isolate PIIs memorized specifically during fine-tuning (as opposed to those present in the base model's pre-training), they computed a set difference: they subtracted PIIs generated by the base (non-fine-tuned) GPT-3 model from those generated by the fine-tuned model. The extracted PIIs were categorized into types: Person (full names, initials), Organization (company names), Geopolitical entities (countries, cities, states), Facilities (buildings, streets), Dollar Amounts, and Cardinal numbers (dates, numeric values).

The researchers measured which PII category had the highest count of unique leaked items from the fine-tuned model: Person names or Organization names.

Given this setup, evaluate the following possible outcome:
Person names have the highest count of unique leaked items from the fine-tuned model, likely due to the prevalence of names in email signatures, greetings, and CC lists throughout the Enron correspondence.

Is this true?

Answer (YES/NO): NO